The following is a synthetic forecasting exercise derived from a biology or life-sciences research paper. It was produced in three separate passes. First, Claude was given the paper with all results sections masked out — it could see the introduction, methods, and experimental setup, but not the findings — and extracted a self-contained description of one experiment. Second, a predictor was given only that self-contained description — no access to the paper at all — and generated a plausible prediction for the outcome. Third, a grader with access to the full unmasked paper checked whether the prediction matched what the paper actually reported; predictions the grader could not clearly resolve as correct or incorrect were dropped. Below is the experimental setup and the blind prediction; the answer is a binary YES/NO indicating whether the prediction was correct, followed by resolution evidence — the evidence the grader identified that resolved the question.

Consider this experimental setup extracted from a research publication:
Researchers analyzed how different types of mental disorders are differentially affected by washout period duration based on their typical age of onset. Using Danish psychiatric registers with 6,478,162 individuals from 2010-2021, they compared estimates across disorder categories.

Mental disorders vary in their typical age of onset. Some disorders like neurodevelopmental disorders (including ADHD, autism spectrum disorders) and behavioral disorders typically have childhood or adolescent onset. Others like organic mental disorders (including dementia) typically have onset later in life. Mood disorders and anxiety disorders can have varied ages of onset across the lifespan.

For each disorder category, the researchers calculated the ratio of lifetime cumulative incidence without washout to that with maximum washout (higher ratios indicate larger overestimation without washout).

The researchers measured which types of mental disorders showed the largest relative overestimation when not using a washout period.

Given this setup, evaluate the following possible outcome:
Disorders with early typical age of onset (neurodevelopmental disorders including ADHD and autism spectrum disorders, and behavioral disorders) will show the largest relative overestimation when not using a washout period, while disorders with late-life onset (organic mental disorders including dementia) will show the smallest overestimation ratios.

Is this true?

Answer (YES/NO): NO